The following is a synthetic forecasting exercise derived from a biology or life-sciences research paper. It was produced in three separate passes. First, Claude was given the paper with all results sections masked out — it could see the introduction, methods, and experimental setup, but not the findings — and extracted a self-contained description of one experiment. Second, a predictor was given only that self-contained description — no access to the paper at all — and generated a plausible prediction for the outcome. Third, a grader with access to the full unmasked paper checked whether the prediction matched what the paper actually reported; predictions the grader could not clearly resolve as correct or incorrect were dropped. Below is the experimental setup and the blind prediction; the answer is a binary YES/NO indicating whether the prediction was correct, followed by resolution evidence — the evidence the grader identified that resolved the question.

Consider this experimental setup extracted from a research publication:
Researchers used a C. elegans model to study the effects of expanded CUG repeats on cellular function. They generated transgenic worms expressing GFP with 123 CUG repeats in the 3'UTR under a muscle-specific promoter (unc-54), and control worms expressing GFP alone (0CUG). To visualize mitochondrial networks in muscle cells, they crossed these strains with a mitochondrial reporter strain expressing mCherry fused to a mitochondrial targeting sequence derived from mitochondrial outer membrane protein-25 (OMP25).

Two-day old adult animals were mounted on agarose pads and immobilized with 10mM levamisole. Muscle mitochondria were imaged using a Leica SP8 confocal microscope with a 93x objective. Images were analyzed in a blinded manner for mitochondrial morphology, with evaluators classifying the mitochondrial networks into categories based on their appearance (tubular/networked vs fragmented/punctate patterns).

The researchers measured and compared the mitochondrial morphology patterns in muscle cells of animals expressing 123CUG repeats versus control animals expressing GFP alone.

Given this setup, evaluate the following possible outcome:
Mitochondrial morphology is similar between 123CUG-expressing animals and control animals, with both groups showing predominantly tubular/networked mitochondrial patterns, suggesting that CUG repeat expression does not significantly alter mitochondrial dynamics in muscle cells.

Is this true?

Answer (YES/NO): NO